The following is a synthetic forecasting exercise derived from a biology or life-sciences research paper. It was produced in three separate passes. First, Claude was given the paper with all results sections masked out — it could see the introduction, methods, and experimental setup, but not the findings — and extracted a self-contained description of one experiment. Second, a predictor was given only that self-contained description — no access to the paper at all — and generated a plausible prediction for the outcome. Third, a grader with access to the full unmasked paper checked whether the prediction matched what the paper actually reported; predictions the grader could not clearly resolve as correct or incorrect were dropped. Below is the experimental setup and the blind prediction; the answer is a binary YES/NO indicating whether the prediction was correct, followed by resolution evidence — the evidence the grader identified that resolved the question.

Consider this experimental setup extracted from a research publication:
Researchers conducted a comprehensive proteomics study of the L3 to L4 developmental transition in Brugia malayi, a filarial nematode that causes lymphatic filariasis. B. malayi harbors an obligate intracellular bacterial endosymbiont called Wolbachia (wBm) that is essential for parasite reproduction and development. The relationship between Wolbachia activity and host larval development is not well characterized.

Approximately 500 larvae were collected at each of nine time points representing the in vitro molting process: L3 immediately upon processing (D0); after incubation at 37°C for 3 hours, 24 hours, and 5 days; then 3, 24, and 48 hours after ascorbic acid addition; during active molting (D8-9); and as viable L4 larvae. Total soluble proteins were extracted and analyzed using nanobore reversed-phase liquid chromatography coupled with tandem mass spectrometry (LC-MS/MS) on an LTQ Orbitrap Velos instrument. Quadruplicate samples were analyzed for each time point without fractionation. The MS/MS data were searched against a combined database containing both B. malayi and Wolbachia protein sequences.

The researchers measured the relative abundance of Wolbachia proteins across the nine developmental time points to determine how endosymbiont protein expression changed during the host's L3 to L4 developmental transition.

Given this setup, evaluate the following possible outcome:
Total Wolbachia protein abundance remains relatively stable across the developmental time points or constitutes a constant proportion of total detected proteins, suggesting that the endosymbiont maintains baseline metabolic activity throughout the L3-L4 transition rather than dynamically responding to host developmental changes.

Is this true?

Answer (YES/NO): YES